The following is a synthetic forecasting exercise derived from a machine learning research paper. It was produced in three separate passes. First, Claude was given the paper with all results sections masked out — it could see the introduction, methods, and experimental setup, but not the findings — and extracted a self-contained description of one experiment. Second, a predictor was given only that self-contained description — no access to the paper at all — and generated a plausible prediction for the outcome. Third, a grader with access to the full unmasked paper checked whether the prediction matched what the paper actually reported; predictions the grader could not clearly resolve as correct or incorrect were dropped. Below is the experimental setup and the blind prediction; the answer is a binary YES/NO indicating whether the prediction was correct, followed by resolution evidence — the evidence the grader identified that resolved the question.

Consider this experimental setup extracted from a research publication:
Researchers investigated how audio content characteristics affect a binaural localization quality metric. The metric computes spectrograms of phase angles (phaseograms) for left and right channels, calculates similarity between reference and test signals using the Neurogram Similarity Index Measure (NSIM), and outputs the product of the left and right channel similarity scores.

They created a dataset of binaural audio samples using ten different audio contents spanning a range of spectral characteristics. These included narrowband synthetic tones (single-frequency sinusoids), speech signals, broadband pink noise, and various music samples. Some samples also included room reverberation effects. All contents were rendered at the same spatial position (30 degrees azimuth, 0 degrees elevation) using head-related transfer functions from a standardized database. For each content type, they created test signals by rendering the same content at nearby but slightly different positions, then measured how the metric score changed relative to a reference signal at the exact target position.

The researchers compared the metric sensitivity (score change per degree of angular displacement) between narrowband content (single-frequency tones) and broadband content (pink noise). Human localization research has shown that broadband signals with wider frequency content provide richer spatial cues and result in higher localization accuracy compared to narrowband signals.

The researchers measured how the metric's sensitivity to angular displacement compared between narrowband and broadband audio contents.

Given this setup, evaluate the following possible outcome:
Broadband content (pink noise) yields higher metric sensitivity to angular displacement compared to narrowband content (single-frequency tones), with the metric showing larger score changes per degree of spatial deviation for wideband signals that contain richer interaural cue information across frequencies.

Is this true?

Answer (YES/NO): YES